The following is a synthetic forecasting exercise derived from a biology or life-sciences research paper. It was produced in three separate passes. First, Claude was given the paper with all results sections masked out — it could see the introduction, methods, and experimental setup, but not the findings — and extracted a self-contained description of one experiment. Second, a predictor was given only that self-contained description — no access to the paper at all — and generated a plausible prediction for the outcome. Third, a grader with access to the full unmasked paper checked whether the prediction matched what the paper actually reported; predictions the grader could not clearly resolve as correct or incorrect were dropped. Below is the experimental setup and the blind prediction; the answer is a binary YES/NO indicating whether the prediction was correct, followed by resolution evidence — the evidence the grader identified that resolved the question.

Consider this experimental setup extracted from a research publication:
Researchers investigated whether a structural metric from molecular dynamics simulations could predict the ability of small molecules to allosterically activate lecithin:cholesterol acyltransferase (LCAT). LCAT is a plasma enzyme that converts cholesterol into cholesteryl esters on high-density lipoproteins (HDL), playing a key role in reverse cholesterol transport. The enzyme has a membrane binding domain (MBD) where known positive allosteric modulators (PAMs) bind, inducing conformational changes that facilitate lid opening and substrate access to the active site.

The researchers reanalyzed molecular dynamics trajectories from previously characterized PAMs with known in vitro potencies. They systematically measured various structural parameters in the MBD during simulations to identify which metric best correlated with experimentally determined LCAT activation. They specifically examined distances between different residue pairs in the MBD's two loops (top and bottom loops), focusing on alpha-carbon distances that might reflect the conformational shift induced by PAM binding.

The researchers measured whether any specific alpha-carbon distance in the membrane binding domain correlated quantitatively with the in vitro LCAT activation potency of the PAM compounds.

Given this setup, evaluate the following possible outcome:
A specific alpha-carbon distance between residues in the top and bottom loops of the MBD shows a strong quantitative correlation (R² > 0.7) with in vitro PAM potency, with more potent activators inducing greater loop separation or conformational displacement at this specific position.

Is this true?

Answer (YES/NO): YES